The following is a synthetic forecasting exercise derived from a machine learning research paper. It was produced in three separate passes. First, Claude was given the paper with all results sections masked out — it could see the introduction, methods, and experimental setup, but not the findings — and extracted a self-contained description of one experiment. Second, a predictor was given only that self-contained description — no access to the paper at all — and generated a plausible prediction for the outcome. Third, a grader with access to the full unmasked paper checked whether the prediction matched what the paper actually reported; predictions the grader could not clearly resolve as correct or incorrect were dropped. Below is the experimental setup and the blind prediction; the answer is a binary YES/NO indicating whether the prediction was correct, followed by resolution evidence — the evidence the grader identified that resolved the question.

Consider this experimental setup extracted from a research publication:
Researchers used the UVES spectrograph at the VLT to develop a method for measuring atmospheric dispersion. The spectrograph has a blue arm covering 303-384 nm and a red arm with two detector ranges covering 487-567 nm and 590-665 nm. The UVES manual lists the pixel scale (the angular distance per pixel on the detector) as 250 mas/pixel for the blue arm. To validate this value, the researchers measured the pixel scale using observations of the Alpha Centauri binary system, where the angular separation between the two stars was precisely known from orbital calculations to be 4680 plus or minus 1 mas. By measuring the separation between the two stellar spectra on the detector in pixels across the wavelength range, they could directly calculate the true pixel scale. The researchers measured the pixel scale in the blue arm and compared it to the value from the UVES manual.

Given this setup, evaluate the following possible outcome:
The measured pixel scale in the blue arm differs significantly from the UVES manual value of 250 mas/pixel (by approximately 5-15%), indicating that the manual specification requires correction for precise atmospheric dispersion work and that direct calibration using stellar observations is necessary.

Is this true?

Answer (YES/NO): NO